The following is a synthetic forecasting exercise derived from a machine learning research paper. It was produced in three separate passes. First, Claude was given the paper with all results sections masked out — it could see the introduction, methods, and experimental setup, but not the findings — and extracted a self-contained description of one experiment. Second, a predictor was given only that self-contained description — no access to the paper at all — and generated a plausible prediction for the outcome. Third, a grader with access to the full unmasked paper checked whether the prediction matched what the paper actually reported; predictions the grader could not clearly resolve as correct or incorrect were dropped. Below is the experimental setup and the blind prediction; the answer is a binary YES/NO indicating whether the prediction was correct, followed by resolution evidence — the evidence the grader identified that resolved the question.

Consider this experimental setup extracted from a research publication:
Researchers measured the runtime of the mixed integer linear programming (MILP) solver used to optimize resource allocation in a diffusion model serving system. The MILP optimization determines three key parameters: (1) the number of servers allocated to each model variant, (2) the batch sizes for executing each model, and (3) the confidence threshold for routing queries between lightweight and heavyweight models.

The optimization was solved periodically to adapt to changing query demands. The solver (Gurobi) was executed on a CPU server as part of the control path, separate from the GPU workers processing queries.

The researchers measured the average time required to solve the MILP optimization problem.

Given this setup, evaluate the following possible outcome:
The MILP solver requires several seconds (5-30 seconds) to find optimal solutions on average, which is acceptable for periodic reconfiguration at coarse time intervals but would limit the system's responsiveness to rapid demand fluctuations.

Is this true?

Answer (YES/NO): NO